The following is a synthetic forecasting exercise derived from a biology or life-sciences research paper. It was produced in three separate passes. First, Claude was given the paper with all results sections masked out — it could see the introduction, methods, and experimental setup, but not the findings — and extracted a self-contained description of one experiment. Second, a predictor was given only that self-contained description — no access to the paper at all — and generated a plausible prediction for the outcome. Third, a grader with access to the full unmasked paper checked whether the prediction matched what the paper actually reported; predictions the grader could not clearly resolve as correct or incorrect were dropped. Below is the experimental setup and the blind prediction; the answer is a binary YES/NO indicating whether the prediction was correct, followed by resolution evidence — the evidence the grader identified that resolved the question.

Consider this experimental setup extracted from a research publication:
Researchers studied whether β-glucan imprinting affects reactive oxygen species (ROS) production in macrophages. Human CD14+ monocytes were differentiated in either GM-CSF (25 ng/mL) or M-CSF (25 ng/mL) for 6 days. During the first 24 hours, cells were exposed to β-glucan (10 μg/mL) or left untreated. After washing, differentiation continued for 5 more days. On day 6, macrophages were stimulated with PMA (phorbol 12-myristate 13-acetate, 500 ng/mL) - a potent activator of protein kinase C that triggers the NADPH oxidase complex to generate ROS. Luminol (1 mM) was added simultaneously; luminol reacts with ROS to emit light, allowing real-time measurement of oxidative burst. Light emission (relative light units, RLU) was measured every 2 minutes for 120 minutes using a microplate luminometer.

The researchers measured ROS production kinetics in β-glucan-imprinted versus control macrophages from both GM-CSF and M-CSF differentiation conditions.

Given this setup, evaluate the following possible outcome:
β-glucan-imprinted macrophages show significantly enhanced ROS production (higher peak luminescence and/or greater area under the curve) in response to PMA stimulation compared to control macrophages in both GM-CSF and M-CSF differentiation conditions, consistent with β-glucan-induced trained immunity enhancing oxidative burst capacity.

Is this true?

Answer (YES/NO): NO